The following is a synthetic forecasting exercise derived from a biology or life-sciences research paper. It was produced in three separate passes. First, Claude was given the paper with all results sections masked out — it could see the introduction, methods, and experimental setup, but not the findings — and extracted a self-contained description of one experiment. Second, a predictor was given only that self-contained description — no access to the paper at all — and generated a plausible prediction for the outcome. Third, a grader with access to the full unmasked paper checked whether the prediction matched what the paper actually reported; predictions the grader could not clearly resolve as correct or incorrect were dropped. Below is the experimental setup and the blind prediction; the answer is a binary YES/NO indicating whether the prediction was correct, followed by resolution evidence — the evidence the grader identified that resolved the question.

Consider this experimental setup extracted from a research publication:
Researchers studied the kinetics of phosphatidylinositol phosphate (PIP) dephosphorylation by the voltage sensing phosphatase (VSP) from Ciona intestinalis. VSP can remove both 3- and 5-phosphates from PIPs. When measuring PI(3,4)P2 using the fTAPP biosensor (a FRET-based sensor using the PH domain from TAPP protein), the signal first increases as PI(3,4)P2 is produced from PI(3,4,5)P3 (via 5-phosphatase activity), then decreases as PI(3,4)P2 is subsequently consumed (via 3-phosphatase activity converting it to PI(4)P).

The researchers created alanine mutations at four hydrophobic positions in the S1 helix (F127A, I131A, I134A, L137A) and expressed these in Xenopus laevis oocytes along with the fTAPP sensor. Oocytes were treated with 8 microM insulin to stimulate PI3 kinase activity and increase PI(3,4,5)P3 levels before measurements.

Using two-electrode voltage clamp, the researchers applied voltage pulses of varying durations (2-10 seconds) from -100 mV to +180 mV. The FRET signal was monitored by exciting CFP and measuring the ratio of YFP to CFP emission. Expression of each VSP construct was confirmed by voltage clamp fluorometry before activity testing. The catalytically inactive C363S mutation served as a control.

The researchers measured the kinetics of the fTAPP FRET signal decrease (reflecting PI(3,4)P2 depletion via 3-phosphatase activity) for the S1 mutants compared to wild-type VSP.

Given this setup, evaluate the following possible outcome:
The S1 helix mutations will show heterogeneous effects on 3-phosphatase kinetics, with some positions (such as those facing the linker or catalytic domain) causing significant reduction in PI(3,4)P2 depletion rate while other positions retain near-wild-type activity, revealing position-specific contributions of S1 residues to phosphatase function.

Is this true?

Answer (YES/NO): YES